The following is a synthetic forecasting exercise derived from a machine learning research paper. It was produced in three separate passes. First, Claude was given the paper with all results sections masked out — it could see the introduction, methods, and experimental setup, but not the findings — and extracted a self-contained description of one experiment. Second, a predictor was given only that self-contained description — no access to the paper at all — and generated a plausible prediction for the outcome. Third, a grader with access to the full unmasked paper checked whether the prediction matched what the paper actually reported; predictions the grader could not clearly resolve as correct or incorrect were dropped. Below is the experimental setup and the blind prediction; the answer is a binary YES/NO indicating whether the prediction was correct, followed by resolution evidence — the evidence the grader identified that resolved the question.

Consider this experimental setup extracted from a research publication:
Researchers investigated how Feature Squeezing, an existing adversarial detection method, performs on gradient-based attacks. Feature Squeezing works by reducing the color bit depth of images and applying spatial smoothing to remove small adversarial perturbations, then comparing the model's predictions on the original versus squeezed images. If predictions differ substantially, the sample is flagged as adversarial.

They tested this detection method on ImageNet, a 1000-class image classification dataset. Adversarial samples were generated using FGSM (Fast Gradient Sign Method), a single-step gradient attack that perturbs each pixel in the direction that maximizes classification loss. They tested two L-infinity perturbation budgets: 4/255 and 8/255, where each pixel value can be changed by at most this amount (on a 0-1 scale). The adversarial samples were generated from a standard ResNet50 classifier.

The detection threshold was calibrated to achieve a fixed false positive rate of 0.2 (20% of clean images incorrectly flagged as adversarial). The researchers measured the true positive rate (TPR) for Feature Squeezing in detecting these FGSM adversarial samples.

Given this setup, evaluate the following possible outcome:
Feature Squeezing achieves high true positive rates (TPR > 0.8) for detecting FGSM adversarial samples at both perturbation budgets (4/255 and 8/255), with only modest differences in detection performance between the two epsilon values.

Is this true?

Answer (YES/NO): NO